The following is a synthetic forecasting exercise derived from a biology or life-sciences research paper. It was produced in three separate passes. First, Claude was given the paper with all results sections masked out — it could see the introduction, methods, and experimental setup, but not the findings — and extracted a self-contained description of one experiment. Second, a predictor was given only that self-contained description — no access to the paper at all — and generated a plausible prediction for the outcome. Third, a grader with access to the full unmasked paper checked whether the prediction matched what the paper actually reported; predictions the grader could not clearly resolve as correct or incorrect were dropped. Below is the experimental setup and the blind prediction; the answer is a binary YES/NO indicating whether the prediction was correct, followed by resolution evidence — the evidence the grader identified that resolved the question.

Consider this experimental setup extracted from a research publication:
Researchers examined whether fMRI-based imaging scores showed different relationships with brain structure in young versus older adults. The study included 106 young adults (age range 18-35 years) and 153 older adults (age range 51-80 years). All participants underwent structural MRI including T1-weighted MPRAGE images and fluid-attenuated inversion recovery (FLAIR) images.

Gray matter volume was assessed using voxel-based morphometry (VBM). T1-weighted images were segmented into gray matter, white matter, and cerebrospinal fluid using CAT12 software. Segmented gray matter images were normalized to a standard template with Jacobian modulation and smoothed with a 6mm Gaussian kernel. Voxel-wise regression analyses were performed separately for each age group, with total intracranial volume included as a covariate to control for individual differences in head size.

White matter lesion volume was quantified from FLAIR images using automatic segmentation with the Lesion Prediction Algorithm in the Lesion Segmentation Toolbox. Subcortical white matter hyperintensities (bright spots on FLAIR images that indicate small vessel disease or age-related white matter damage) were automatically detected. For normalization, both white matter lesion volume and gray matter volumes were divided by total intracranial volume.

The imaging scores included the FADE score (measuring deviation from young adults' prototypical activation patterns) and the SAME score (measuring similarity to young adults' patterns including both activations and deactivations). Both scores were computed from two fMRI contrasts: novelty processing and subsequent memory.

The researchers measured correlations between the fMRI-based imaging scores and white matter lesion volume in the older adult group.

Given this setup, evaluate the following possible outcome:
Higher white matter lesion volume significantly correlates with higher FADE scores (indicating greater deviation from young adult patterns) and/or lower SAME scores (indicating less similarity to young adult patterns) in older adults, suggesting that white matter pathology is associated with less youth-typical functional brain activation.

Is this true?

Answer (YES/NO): NO